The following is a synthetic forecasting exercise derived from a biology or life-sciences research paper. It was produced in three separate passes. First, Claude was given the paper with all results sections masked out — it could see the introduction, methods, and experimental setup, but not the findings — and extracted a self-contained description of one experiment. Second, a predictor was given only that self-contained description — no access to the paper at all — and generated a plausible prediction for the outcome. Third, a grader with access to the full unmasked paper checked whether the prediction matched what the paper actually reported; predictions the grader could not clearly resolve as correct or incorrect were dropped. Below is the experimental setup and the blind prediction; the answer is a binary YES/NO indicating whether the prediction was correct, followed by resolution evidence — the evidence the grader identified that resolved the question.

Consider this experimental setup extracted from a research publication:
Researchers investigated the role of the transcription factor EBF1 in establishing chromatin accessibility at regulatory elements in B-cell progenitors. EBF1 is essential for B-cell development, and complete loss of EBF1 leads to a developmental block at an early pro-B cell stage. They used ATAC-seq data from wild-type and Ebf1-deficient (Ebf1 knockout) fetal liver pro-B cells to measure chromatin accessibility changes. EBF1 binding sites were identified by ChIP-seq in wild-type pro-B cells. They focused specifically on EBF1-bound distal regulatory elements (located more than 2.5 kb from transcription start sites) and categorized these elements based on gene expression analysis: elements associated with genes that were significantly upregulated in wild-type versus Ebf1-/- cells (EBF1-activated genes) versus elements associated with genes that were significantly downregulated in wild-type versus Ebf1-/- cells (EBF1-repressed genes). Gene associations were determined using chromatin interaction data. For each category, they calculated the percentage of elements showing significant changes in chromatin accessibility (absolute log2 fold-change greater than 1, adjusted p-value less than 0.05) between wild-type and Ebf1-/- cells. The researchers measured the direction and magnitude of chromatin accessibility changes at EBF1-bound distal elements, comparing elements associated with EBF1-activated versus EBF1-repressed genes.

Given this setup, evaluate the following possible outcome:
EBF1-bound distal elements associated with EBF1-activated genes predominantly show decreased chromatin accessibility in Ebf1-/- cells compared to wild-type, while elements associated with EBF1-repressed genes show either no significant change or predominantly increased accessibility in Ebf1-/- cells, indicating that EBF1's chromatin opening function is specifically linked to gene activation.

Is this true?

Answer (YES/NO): NO